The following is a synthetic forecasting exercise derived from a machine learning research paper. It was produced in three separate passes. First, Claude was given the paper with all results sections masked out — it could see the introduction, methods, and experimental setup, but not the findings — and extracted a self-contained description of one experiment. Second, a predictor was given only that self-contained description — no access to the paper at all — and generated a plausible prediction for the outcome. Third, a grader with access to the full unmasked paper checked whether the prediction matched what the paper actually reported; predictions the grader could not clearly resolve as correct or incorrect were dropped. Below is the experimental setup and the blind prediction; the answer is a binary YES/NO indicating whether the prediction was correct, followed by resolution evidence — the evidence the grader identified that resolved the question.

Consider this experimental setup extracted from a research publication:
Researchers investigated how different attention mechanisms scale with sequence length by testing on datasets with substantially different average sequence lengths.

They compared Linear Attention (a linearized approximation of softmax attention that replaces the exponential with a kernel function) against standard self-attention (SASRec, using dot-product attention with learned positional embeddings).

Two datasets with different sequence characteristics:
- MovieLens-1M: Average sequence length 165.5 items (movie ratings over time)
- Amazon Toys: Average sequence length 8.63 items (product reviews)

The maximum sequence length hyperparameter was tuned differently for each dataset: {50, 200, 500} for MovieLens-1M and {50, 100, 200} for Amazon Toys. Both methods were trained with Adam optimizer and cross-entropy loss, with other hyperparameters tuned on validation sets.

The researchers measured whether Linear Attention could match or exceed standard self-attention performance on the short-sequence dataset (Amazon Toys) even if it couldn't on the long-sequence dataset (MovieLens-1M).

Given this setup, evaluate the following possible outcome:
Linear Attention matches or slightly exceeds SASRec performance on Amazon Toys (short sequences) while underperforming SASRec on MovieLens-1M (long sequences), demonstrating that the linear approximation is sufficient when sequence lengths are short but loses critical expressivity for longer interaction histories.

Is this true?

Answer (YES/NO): YES